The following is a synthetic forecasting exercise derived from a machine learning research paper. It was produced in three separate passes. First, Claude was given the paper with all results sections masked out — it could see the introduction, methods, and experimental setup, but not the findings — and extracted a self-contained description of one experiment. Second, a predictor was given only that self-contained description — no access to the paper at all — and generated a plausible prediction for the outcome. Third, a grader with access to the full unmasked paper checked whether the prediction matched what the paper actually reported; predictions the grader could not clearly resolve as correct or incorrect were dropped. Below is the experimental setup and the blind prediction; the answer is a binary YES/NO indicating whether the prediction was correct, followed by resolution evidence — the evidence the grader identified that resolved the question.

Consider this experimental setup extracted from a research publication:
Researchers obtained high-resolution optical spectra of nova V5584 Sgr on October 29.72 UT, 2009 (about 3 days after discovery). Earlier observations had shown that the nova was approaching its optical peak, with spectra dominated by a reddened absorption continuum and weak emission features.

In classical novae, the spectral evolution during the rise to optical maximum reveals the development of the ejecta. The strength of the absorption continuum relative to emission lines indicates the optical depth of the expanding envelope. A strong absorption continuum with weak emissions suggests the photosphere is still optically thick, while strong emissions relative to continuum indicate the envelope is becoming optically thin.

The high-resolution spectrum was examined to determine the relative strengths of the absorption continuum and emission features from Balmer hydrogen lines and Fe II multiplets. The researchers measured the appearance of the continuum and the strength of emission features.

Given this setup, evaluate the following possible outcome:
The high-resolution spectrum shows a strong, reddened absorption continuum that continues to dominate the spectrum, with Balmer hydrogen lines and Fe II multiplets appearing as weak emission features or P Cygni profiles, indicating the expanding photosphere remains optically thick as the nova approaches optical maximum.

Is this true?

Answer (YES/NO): YES